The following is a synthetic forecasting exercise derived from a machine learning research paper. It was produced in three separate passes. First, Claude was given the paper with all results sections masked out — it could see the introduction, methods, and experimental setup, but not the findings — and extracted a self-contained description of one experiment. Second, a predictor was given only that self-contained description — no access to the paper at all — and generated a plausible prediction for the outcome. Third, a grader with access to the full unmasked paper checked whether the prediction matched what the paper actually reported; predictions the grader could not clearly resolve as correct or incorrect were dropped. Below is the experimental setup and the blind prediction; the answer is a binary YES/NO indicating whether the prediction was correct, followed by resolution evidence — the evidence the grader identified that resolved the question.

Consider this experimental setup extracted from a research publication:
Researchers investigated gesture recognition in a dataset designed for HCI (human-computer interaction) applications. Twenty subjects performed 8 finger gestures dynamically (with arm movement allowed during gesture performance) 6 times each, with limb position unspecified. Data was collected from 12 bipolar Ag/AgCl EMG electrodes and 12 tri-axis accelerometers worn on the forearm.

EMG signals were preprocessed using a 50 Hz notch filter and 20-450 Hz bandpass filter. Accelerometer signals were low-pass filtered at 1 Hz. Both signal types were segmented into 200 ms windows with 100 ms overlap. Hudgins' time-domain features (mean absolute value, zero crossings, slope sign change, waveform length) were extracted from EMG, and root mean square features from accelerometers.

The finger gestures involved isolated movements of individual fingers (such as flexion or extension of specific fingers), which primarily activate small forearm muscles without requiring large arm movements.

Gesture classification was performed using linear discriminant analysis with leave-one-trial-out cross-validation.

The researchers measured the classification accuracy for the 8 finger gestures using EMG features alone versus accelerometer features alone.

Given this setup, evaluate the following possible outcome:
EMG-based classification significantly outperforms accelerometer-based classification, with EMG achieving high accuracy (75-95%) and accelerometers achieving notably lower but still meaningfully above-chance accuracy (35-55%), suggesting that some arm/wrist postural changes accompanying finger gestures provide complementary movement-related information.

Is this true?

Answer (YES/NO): NO